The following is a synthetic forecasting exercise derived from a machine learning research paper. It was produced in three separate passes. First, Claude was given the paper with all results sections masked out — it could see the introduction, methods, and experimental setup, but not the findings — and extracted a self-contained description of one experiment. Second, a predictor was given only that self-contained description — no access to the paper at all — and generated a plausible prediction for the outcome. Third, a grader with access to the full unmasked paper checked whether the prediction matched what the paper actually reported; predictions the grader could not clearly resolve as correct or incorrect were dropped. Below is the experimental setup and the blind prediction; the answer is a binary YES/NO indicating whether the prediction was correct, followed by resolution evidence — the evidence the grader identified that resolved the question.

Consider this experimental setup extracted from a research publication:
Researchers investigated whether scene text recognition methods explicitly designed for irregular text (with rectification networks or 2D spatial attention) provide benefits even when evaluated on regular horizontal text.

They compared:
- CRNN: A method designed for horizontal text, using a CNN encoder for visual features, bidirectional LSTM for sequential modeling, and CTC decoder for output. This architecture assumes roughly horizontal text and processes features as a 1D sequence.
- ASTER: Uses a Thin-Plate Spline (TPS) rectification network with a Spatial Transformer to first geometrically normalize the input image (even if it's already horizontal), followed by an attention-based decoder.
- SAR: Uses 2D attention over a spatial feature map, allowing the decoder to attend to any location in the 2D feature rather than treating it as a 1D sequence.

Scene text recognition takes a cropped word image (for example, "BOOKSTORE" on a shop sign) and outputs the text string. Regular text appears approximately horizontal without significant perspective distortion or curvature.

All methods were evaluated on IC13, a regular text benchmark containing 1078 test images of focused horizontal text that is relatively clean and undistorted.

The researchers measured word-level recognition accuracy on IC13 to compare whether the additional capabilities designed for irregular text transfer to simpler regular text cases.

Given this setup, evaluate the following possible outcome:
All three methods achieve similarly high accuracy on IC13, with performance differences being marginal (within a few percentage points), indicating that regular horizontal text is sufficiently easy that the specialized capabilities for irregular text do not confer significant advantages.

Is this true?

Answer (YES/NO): NO